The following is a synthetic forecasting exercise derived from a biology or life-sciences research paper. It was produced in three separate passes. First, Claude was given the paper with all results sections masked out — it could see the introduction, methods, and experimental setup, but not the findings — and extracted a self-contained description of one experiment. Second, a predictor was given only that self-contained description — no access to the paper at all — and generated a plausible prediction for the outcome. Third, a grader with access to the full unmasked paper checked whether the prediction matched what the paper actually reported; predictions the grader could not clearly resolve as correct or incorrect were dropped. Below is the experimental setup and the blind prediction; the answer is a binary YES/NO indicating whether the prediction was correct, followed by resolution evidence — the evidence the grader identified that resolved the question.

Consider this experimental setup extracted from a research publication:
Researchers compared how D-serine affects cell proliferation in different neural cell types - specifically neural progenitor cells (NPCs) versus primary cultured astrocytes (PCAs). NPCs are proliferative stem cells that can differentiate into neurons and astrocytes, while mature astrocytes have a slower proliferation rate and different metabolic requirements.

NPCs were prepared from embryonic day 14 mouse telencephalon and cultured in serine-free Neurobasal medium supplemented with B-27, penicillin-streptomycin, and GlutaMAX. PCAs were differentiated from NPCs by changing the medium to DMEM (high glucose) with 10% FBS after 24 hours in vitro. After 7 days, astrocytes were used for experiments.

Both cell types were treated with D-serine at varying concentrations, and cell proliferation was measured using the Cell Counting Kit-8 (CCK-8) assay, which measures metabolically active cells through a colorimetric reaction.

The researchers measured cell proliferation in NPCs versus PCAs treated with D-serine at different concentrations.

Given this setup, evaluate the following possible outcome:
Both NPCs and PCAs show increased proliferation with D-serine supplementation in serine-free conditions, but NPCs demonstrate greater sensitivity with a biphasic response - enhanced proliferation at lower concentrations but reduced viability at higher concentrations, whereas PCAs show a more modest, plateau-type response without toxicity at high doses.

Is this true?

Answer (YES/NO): NO